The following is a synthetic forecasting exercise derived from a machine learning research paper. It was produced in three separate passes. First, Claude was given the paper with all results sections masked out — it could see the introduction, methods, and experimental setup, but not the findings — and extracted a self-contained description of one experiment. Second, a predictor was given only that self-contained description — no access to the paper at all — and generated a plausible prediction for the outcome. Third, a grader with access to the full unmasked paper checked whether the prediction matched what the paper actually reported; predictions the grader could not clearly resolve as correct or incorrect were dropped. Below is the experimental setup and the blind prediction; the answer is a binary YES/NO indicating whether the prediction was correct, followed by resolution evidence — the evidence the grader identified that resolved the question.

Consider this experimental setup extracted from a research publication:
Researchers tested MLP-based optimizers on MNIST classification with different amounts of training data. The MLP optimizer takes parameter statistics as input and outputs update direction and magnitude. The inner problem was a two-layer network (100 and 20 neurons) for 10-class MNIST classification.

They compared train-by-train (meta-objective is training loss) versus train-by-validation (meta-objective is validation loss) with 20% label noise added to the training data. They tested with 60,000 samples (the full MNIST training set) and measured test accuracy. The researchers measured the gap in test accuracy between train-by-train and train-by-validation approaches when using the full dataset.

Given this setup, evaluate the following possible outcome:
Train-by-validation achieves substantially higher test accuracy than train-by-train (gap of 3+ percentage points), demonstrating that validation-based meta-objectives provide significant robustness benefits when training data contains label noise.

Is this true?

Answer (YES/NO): NO